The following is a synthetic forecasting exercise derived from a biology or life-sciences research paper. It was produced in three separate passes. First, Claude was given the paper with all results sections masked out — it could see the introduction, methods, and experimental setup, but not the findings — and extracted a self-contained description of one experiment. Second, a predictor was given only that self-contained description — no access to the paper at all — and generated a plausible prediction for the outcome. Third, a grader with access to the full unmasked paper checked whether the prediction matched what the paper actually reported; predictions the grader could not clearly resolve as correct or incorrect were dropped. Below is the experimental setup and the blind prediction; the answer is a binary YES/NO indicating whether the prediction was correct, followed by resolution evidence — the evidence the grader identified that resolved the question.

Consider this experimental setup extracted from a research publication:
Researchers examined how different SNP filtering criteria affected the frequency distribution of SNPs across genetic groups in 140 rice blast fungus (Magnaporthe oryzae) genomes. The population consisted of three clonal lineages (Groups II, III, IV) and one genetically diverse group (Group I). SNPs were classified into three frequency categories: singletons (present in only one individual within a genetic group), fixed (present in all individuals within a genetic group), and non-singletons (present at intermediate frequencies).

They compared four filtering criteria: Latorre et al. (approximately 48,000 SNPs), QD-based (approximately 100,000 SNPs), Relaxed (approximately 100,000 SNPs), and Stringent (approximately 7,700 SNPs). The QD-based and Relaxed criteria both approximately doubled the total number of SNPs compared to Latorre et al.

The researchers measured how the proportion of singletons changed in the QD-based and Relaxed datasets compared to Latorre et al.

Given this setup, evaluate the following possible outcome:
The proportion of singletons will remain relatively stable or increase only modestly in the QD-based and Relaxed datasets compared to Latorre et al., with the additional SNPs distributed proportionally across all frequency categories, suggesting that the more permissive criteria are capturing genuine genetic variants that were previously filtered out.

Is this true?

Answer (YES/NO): NO